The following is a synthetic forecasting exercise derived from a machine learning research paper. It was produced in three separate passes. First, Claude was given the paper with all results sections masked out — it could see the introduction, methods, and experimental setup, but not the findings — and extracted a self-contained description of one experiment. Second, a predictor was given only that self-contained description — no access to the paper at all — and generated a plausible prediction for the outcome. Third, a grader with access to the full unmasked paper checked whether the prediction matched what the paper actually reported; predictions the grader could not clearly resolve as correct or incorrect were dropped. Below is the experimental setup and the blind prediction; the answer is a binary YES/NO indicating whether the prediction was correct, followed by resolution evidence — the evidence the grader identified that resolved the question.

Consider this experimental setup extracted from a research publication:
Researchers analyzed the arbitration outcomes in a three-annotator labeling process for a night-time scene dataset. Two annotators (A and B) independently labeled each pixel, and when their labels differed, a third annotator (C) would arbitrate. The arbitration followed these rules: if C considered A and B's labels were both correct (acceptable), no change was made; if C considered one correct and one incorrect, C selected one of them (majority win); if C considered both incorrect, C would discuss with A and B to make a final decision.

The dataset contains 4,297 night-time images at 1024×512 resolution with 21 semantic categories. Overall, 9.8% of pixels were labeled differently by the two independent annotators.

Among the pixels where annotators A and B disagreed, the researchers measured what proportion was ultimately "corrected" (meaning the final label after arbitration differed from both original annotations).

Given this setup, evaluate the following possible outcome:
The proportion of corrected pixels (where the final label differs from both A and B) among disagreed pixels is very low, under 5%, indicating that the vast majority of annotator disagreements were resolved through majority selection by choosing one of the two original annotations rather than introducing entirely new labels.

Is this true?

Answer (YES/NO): NO